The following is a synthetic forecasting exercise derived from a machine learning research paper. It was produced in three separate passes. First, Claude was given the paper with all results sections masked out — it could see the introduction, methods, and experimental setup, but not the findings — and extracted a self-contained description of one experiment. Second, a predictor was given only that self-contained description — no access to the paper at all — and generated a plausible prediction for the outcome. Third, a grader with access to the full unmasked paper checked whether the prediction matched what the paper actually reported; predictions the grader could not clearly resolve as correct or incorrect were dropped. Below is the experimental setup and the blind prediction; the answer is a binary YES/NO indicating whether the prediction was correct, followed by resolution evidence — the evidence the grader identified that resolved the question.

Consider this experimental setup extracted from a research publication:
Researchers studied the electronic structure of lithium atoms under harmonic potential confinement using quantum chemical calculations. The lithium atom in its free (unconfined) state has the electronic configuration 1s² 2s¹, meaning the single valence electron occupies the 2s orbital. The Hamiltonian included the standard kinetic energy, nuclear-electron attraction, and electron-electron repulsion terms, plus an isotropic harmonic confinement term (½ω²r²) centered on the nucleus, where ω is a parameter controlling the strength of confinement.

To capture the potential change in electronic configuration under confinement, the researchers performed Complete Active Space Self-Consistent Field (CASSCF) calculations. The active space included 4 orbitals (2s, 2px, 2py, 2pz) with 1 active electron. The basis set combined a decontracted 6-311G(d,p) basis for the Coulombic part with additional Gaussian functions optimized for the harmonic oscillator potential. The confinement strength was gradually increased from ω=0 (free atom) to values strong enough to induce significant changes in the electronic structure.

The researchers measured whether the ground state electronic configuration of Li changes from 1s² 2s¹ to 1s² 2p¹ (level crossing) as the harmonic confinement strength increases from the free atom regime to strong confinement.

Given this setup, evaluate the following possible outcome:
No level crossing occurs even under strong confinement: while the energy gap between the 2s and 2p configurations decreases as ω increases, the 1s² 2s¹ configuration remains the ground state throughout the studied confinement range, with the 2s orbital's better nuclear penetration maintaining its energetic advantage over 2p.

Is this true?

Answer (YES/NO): NO